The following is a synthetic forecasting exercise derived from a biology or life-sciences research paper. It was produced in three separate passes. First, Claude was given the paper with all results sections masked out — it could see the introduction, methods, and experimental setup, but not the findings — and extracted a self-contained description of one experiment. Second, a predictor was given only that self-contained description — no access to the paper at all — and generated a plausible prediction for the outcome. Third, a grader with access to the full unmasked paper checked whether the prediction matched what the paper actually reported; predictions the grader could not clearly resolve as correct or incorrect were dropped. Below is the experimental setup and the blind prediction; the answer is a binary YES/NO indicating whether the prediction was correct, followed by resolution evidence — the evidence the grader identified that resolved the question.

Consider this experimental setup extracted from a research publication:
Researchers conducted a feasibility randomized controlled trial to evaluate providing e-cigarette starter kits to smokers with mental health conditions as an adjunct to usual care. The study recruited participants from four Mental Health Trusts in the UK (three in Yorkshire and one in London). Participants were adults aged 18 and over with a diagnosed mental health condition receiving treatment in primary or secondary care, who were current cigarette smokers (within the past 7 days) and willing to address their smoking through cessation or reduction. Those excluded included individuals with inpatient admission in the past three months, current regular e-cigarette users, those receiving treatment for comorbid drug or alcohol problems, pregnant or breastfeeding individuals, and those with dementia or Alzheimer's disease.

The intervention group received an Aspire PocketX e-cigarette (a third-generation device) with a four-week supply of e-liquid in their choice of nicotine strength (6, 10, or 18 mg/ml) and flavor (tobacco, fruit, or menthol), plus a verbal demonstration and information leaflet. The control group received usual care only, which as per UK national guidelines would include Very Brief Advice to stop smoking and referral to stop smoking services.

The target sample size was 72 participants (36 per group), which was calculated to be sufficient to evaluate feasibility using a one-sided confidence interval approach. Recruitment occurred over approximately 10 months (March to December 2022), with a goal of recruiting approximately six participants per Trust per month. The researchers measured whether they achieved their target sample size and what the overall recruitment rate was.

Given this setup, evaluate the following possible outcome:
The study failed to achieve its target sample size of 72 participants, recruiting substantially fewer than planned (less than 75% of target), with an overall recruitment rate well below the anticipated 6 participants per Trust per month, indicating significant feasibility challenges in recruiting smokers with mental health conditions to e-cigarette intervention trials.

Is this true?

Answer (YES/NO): YES